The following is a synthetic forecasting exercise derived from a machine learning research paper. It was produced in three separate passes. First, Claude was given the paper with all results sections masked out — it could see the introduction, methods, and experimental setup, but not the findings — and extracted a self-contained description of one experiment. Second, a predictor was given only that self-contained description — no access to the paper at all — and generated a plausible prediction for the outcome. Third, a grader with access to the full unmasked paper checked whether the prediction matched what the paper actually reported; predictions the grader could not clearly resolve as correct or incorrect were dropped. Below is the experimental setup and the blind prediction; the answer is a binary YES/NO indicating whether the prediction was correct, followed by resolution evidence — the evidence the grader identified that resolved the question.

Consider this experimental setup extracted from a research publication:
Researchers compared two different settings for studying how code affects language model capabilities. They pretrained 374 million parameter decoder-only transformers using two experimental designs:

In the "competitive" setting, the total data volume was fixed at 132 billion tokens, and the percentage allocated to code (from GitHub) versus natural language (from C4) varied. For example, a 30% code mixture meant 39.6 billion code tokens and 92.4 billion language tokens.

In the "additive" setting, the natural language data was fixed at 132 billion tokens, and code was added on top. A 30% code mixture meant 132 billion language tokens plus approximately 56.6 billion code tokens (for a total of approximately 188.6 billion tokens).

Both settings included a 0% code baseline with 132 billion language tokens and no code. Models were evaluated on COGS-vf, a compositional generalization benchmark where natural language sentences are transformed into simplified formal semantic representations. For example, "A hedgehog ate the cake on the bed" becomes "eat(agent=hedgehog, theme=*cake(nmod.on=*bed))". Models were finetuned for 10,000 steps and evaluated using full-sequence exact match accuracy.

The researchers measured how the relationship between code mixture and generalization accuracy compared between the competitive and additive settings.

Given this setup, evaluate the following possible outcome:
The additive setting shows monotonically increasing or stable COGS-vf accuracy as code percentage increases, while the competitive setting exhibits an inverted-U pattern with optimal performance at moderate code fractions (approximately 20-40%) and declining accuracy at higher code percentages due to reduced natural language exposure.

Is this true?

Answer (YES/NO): NO